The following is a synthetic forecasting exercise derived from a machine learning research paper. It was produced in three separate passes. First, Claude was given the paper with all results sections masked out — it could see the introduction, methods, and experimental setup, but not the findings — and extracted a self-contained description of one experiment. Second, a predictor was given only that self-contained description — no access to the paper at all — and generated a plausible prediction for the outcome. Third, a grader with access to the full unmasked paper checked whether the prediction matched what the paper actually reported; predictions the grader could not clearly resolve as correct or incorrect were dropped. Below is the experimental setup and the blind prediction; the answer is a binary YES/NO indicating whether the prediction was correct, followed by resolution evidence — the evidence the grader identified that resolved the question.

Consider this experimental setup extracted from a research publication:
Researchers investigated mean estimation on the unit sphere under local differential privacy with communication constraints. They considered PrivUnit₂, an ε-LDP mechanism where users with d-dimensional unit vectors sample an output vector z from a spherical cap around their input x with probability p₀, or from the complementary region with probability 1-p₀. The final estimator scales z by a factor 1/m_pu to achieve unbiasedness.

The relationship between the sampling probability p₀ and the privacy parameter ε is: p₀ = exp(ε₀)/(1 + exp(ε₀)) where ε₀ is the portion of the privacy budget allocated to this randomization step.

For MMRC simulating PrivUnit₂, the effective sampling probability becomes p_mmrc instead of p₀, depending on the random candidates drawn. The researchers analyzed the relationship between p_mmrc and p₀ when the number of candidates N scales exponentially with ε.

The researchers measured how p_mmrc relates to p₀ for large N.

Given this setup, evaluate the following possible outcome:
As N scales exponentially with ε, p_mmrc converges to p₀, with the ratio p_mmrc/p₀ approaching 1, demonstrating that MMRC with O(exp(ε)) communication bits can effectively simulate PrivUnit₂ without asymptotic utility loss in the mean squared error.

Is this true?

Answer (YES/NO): YES